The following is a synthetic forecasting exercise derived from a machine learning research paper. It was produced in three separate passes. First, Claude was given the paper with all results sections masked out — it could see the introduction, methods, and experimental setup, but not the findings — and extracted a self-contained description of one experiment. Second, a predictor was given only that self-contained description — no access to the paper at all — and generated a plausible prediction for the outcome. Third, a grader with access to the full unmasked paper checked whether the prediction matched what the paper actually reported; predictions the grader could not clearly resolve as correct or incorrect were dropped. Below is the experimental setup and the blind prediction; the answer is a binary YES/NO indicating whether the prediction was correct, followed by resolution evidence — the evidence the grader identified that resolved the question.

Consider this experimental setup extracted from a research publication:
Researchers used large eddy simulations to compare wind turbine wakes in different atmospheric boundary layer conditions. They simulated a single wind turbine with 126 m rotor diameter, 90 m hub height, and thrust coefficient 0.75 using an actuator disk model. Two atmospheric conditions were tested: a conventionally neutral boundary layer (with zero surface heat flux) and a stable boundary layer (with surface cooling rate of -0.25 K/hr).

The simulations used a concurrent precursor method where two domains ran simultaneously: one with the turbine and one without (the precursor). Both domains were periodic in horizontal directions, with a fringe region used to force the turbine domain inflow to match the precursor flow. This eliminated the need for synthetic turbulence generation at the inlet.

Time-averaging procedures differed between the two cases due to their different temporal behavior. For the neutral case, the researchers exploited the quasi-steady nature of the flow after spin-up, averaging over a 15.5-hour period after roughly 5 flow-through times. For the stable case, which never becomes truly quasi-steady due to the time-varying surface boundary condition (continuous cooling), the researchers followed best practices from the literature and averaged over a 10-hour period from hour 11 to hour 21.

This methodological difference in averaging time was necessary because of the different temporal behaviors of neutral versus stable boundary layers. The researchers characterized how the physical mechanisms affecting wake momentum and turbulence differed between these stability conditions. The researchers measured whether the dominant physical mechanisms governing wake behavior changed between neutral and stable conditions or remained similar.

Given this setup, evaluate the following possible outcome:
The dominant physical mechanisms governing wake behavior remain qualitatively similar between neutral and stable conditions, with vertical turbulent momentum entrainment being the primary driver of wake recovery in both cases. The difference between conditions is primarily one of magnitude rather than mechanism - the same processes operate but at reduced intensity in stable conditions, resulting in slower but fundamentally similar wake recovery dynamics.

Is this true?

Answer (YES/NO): NO